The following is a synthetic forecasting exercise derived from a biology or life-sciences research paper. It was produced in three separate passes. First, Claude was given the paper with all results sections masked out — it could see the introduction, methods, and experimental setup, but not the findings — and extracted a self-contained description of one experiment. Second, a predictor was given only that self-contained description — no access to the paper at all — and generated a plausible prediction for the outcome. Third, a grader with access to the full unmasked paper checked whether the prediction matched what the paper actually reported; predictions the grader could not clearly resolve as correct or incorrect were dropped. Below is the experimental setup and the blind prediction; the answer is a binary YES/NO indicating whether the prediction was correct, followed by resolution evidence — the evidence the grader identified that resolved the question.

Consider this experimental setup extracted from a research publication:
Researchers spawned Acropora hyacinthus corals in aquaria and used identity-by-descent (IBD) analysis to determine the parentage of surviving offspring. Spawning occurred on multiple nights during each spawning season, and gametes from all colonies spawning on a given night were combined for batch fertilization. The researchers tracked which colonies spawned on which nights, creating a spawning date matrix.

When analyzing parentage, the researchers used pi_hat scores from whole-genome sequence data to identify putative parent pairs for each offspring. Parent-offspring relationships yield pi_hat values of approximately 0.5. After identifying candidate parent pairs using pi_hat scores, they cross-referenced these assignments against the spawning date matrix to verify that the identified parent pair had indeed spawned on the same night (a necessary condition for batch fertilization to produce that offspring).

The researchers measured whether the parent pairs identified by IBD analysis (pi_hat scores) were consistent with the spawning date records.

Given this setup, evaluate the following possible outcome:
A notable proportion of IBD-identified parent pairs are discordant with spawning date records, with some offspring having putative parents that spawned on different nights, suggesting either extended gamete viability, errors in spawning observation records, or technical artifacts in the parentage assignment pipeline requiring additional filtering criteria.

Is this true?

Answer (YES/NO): NO